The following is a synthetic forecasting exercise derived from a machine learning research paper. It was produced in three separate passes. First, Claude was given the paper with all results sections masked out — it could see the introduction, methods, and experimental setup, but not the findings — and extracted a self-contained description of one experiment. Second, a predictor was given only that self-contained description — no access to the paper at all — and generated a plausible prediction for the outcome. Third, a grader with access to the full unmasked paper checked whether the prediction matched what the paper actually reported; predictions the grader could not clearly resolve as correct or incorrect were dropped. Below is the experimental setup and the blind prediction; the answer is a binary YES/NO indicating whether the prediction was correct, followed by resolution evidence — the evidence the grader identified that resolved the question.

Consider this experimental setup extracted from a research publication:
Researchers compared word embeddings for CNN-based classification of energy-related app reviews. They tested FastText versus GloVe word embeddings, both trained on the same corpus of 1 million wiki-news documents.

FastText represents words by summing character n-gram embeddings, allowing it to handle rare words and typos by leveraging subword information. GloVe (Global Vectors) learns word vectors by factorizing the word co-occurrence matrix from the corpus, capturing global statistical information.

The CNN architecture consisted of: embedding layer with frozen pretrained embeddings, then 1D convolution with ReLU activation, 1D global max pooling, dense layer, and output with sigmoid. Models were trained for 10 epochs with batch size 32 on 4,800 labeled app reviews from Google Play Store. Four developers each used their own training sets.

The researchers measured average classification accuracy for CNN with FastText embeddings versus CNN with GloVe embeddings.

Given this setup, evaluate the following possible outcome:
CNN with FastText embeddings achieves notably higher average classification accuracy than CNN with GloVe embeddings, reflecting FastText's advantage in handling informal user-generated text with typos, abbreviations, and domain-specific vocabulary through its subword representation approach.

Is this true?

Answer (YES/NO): YES